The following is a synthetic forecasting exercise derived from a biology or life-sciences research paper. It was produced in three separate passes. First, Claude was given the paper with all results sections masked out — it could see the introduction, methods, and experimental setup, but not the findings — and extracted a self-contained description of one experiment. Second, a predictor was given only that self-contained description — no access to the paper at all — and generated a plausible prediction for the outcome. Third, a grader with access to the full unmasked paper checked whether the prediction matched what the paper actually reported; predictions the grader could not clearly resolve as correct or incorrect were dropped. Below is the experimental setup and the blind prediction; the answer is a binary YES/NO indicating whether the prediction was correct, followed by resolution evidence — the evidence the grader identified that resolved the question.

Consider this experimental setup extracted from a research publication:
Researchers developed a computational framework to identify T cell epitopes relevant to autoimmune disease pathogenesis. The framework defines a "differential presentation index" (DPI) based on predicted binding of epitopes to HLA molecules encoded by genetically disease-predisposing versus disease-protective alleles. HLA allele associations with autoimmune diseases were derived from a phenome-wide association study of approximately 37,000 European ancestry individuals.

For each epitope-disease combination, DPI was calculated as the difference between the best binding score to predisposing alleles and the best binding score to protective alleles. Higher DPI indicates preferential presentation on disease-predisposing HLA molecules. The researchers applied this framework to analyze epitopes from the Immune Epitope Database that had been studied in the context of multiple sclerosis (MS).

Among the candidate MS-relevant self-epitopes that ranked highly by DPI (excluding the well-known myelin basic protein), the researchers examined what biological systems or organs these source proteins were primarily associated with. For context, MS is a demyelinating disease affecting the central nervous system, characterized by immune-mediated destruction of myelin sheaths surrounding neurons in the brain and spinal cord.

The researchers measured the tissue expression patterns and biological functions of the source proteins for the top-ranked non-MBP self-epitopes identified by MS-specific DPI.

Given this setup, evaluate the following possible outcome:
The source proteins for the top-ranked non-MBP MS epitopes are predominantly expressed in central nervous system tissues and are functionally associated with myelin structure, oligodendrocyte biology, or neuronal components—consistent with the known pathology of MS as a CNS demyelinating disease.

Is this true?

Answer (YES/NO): NO